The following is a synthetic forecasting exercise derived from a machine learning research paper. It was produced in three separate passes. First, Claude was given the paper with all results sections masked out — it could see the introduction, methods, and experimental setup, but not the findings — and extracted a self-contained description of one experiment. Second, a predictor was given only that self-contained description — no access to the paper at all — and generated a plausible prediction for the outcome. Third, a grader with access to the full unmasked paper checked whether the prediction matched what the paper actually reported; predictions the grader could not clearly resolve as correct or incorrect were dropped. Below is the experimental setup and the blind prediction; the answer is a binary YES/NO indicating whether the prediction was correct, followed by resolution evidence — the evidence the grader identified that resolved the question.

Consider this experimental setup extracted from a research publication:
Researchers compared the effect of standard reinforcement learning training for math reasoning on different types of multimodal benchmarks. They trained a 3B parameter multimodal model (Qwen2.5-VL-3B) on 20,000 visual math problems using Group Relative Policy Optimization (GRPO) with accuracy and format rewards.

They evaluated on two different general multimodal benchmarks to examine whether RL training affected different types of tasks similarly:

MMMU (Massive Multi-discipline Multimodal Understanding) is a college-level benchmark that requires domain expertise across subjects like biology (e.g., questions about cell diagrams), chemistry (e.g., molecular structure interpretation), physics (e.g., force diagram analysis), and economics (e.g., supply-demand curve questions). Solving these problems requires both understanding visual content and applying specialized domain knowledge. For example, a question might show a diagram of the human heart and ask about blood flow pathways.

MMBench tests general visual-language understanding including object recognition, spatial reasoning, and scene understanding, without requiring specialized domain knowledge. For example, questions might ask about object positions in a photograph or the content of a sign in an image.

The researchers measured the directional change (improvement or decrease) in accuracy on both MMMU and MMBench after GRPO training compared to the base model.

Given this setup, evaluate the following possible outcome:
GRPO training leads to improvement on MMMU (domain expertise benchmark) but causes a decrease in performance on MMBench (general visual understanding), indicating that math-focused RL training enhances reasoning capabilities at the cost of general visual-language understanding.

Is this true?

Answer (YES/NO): NO